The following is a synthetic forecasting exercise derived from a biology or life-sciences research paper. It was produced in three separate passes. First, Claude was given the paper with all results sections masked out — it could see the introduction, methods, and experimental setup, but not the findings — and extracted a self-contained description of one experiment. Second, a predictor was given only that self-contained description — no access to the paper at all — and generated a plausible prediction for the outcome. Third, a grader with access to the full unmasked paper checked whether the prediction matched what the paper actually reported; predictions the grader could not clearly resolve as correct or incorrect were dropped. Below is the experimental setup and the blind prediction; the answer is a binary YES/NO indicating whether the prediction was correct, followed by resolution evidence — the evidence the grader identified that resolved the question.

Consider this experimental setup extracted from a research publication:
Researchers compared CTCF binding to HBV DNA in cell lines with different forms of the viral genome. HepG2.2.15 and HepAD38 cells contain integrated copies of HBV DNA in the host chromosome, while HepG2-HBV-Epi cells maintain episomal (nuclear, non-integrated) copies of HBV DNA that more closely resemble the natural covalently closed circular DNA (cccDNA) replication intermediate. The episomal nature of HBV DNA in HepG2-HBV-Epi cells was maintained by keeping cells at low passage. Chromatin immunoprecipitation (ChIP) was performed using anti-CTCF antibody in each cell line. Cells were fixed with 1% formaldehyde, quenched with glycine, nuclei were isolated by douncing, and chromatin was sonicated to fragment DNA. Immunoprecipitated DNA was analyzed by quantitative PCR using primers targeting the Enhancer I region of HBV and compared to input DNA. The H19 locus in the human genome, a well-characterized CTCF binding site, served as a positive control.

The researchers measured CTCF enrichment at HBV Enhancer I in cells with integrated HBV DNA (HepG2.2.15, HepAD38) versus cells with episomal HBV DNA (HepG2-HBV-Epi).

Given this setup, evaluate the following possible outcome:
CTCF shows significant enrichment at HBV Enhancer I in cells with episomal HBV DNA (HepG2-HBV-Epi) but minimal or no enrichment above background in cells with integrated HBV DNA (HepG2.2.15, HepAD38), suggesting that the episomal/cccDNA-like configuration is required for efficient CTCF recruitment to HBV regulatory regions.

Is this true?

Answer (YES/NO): NO